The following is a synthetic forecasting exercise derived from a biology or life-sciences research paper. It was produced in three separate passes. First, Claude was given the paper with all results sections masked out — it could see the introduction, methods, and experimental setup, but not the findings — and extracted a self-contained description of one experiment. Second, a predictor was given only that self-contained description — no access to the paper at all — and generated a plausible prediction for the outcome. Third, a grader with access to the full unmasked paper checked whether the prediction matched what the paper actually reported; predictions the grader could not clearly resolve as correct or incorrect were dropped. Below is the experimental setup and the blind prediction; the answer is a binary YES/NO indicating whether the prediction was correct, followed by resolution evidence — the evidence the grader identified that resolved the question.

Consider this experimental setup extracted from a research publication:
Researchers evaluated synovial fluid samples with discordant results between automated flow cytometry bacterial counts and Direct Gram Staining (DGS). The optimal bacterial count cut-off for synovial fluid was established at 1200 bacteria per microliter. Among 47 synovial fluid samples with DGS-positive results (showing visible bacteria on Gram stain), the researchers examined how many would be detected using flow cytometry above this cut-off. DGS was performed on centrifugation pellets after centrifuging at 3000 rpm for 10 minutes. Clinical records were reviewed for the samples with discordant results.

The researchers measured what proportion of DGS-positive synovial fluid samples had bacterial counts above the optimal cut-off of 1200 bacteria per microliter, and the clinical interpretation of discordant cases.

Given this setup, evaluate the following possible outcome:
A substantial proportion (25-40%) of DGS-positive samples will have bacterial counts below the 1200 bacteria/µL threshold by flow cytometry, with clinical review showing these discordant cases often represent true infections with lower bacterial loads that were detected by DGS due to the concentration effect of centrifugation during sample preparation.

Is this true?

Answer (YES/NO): NO